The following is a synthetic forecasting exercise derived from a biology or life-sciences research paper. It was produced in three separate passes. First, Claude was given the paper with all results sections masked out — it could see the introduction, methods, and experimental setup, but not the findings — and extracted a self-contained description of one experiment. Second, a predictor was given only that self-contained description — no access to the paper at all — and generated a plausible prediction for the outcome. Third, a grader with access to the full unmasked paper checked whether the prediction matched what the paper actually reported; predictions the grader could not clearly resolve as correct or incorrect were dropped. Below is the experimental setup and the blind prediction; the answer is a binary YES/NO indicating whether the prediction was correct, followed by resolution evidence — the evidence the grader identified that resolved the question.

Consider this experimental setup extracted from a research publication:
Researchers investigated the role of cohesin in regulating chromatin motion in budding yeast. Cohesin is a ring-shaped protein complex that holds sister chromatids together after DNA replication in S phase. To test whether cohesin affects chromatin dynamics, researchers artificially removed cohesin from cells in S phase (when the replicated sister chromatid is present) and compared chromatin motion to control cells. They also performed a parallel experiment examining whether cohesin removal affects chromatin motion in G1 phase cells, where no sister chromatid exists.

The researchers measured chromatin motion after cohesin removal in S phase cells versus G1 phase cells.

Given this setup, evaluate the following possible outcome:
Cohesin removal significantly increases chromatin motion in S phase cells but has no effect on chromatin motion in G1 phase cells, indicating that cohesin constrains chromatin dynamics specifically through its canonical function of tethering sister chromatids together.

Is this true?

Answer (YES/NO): NO